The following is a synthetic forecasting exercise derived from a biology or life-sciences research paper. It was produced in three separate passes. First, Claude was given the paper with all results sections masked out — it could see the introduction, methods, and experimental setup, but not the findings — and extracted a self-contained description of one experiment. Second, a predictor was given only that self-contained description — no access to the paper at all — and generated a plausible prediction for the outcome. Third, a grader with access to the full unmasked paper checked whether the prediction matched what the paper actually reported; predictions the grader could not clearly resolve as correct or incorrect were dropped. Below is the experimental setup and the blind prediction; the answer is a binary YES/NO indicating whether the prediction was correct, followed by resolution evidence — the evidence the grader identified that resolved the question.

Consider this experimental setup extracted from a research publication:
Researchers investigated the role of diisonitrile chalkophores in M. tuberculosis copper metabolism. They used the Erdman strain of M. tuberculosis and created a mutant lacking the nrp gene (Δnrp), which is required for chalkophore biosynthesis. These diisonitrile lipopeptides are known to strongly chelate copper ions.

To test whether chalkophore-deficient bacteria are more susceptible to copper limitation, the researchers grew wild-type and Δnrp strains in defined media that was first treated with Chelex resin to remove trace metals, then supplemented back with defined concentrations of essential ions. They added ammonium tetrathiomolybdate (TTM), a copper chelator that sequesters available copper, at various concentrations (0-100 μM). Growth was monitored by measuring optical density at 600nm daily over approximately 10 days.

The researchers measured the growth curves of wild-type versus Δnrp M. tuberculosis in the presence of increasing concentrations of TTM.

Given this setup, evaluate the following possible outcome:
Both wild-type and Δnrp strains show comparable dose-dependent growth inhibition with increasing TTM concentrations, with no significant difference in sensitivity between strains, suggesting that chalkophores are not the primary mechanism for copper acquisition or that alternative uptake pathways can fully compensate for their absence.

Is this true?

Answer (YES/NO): NO